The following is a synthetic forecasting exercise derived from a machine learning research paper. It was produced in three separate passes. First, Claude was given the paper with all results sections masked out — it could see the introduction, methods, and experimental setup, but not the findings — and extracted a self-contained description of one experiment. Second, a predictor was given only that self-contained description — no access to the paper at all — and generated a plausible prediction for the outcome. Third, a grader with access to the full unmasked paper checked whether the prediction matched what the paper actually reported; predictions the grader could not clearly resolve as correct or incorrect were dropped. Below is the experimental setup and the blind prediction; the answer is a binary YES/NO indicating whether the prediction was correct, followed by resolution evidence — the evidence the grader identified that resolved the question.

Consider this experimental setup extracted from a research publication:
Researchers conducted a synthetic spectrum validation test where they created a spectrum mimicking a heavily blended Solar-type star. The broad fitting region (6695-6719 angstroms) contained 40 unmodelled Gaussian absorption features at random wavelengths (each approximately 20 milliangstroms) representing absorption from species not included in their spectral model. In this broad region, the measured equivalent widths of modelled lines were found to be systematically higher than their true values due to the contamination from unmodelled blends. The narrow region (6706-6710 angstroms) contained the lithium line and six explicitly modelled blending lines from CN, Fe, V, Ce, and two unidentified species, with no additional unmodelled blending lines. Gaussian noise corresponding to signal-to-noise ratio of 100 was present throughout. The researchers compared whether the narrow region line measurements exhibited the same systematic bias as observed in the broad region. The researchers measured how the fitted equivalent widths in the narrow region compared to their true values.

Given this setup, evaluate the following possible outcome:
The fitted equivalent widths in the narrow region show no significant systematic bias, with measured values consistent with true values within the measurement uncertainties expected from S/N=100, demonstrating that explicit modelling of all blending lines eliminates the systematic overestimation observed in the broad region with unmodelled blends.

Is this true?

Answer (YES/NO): NO